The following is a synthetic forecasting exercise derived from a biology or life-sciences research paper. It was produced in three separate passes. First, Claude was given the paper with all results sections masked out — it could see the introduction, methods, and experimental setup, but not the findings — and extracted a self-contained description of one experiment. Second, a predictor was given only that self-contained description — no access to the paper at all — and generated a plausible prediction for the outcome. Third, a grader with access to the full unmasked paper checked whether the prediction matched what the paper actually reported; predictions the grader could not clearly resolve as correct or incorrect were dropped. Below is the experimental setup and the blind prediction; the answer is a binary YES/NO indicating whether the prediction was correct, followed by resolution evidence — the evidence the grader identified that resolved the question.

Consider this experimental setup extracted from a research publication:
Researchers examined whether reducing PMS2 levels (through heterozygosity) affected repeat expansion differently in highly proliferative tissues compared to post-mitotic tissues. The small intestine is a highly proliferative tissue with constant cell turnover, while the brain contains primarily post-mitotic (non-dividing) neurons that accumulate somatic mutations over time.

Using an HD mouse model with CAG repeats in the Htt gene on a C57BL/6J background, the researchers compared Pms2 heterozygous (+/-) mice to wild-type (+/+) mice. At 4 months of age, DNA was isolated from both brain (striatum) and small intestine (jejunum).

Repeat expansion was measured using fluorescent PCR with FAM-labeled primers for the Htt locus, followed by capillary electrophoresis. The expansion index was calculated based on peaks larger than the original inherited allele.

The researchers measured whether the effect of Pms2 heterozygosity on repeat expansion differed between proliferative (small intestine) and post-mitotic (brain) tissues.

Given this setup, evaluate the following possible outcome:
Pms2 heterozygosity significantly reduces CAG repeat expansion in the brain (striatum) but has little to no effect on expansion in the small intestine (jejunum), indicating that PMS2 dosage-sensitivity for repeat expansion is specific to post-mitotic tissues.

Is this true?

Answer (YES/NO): NO